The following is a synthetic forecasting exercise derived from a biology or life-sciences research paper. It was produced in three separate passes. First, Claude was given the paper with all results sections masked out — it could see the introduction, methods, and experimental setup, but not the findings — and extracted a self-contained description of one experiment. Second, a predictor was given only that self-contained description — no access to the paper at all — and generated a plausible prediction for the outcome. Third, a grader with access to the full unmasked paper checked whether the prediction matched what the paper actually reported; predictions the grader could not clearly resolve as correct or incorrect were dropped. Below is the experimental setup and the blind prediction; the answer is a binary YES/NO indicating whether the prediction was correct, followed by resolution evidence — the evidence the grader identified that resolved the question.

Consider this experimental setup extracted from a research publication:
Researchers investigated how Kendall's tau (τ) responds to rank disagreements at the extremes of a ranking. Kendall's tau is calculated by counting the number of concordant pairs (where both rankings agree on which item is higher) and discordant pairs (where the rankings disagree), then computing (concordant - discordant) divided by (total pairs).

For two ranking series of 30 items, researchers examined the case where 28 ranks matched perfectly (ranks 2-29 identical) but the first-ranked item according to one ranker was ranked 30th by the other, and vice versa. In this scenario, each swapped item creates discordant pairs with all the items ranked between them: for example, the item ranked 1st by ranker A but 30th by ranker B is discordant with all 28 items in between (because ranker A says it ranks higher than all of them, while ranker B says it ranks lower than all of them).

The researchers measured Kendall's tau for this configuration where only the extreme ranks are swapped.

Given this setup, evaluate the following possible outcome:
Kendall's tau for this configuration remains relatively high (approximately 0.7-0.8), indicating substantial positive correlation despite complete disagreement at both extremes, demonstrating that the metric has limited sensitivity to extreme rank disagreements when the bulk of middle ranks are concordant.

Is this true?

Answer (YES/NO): YES